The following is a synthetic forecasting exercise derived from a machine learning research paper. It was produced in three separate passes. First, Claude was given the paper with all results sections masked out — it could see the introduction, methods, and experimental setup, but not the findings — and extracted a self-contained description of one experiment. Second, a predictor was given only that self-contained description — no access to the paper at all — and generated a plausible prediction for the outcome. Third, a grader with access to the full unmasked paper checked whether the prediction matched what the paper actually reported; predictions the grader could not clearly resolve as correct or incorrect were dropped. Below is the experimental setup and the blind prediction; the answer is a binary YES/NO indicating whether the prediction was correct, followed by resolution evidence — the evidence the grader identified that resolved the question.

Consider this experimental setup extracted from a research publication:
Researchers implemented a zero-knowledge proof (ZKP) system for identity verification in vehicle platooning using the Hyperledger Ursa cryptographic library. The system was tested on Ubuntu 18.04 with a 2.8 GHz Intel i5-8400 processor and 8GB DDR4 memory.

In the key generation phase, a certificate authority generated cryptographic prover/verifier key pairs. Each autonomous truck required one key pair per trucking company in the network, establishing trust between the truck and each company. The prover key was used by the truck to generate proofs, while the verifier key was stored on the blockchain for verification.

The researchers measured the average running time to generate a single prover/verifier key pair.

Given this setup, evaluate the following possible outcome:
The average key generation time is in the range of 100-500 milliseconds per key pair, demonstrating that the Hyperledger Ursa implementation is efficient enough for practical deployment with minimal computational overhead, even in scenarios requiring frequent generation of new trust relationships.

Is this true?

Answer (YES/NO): NO